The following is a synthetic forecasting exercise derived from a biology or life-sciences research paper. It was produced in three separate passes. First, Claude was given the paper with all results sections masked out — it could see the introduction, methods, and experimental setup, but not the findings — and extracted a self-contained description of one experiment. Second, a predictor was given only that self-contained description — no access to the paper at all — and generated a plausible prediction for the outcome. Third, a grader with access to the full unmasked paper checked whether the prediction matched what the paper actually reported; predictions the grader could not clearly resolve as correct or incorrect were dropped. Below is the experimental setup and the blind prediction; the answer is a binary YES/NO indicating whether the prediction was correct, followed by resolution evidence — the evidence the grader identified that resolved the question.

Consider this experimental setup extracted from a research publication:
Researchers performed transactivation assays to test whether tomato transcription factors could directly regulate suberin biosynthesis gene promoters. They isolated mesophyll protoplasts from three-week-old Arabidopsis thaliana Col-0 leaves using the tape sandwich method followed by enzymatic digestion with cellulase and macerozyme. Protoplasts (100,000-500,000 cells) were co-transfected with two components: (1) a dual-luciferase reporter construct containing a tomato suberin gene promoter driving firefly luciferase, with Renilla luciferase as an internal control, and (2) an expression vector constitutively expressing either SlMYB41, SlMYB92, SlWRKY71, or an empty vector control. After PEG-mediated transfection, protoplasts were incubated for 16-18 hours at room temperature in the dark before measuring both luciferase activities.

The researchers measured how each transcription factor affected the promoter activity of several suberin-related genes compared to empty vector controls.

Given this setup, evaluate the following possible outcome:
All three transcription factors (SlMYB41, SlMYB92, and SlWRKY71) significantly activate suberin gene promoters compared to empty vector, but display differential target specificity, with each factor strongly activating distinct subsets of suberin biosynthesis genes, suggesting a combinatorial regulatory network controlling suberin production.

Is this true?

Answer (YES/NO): NO